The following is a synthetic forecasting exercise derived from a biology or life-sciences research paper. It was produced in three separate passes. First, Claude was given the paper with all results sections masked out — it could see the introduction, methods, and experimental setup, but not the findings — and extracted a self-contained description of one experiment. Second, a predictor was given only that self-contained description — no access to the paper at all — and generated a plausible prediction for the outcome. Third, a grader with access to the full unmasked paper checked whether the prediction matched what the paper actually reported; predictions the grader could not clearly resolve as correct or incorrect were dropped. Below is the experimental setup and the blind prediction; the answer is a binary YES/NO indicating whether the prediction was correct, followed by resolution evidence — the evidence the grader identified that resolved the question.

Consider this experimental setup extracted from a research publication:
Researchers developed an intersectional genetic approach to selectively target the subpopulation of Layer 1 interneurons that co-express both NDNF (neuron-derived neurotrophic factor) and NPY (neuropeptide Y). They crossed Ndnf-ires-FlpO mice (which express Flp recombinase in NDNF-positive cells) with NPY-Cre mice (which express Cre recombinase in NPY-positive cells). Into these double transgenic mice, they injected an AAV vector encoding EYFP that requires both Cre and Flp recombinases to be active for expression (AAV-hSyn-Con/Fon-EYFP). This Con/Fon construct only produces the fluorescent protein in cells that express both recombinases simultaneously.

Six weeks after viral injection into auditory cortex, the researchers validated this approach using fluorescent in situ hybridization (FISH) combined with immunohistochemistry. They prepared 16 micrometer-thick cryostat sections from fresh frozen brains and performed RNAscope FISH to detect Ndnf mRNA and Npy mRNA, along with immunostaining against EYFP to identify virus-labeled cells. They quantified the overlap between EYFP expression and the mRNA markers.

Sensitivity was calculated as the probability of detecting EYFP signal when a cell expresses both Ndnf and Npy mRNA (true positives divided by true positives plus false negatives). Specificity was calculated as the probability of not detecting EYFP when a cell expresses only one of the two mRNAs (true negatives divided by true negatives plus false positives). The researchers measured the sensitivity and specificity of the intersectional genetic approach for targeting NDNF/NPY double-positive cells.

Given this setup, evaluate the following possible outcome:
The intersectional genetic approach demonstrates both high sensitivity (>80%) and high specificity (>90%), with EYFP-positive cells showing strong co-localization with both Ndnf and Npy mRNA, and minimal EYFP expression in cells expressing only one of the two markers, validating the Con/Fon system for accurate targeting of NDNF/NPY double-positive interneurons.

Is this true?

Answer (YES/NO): NO